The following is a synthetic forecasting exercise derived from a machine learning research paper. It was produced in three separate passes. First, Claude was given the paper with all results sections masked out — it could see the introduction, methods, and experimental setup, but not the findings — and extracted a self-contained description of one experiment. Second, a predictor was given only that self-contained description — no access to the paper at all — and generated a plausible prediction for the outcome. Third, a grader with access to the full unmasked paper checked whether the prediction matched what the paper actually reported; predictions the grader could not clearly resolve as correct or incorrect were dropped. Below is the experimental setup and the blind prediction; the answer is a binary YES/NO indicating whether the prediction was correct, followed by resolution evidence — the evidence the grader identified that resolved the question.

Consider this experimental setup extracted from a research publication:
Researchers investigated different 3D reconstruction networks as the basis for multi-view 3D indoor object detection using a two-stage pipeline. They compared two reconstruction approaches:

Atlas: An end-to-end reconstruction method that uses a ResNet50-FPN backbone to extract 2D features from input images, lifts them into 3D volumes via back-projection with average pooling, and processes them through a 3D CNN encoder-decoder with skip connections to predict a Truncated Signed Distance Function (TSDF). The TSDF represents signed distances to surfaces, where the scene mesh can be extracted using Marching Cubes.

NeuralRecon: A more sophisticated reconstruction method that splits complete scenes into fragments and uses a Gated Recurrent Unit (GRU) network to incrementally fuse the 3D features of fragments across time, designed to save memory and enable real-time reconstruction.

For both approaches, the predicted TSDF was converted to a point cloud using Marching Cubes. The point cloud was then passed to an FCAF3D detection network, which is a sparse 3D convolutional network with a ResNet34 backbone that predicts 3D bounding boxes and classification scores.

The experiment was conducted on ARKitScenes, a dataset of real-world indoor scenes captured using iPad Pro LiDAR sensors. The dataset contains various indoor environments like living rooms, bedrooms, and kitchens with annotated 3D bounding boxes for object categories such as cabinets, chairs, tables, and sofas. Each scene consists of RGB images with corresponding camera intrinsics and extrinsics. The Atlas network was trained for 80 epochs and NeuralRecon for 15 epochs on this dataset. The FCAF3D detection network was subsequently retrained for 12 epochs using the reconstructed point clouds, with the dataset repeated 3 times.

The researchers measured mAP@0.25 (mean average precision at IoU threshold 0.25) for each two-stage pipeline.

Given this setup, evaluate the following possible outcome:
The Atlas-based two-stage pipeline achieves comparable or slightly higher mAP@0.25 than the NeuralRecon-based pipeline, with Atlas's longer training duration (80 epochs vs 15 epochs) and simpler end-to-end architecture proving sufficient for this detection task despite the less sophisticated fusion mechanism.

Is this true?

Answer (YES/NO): NO